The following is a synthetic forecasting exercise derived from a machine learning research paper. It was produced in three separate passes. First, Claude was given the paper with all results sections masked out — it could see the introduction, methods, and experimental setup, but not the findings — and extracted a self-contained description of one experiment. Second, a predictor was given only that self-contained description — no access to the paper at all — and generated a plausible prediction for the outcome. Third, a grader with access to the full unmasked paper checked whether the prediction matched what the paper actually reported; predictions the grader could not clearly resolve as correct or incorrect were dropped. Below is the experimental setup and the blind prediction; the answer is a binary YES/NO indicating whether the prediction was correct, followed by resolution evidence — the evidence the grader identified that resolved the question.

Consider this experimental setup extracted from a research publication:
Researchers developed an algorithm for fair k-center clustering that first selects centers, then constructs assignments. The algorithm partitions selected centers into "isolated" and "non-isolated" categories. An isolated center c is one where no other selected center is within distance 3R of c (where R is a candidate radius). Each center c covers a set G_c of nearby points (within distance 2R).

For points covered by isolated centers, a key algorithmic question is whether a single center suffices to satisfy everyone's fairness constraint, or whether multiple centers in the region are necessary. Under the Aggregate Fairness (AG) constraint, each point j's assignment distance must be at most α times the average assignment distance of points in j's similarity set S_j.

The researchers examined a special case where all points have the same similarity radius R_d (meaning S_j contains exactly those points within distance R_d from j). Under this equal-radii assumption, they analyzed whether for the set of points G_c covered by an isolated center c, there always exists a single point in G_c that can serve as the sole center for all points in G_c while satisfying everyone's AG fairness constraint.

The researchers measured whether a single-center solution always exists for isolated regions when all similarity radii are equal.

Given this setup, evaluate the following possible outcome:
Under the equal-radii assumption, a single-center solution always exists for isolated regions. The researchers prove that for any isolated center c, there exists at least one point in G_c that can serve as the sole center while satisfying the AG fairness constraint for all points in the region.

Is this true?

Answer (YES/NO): YES